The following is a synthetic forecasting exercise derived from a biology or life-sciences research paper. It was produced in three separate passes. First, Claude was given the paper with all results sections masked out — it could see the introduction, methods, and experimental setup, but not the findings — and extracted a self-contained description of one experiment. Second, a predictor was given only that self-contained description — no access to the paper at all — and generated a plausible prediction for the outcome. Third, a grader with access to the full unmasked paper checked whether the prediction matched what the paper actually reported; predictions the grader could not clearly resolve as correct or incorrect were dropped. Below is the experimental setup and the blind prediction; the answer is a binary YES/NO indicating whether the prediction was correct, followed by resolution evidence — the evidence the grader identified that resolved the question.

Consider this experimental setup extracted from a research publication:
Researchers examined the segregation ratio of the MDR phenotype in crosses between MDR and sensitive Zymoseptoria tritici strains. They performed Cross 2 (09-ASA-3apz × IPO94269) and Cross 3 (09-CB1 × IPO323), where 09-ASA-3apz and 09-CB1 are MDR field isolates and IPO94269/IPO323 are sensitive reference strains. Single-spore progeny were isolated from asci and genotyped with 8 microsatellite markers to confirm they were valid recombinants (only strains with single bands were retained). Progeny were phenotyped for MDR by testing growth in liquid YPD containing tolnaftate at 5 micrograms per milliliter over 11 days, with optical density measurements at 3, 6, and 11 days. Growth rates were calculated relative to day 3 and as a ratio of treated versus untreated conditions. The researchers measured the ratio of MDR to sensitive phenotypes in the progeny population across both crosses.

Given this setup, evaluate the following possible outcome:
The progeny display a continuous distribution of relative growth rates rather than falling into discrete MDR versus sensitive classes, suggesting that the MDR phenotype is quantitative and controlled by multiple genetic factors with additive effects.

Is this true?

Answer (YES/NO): NO